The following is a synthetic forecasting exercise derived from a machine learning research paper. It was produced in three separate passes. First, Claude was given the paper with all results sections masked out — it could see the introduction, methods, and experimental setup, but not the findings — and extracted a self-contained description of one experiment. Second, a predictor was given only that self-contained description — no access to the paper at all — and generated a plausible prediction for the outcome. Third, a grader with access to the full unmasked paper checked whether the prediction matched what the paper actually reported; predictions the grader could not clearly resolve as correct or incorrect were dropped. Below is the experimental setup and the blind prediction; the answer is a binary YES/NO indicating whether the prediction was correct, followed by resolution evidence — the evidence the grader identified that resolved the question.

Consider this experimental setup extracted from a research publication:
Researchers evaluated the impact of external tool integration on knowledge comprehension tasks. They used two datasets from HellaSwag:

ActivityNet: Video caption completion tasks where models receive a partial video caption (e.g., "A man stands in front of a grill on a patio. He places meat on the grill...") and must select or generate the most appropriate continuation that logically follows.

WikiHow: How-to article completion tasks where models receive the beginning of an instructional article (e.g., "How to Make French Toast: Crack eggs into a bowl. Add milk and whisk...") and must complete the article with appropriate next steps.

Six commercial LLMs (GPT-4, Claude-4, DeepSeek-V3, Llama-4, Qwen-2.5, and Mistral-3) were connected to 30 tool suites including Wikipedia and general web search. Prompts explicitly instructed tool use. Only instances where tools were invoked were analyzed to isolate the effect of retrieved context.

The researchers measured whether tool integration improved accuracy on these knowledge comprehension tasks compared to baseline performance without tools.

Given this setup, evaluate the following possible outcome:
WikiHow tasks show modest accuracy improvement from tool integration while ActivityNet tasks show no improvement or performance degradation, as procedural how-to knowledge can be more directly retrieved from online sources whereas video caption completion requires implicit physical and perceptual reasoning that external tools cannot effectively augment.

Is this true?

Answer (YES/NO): NO